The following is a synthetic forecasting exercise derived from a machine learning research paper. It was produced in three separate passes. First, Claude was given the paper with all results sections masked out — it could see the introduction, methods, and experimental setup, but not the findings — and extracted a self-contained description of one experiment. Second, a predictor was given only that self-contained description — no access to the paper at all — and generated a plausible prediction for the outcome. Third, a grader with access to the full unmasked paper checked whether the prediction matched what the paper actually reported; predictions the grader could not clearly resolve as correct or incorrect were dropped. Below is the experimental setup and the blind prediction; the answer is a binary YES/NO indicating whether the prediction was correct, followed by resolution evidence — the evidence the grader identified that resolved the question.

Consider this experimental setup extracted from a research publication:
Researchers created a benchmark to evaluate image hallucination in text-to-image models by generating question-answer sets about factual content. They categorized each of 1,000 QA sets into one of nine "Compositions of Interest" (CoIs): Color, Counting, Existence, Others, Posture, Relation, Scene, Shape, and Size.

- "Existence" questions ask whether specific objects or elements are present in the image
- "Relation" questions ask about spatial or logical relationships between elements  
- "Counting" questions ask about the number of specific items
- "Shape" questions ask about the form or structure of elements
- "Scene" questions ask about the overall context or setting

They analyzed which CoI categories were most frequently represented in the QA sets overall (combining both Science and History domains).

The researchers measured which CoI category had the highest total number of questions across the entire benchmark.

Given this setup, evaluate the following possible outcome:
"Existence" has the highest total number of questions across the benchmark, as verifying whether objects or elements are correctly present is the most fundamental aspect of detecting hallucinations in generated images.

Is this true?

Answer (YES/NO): YES